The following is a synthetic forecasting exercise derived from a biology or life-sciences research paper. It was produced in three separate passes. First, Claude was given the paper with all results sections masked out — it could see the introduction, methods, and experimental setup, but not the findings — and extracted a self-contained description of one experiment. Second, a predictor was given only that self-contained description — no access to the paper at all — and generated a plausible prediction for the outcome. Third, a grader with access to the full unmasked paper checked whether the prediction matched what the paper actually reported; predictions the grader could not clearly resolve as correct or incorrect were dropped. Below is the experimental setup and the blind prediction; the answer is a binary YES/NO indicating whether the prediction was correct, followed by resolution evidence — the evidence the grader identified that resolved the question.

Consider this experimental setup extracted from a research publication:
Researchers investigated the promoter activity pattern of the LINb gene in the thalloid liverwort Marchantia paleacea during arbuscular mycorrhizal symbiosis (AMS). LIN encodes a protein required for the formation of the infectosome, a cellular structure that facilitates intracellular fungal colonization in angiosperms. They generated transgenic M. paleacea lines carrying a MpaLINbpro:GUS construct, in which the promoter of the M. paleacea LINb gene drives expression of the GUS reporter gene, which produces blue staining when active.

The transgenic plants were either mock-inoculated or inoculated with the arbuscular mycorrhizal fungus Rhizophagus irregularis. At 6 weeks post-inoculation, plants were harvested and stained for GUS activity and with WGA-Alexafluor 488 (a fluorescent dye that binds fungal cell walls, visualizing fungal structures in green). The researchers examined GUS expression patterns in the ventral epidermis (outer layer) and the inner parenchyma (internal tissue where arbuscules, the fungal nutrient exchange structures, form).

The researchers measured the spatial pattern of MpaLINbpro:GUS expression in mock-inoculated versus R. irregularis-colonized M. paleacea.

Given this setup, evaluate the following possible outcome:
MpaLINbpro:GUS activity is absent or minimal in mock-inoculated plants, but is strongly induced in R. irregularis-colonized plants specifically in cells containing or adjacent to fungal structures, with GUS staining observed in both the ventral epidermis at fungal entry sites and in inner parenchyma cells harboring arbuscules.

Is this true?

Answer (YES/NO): NO